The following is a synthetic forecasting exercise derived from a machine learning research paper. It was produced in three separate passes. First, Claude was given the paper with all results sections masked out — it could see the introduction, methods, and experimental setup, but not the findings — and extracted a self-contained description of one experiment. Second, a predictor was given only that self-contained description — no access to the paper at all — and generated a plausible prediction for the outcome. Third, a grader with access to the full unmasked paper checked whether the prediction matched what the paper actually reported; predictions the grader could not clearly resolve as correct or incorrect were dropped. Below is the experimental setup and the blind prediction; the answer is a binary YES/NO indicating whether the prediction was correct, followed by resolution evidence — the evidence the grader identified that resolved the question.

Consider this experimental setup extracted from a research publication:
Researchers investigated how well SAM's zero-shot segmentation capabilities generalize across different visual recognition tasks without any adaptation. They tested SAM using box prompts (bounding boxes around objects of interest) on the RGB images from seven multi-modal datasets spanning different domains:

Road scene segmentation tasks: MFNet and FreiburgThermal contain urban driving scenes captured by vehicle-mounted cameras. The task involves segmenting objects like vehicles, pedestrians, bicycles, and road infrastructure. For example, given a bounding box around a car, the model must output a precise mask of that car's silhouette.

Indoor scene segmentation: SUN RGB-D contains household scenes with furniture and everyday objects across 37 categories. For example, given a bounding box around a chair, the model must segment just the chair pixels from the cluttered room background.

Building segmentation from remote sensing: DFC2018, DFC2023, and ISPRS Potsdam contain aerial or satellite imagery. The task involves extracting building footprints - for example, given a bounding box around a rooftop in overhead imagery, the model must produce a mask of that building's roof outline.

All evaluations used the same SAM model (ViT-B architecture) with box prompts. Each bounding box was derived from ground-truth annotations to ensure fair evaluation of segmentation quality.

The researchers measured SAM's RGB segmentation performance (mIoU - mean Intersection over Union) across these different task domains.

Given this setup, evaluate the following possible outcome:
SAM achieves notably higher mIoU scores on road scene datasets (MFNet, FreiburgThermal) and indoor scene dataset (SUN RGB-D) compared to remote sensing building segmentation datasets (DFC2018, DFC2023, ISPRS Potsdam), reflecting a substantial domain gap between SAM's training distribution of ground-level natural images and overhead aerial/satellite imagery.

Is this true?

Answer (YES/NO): NO